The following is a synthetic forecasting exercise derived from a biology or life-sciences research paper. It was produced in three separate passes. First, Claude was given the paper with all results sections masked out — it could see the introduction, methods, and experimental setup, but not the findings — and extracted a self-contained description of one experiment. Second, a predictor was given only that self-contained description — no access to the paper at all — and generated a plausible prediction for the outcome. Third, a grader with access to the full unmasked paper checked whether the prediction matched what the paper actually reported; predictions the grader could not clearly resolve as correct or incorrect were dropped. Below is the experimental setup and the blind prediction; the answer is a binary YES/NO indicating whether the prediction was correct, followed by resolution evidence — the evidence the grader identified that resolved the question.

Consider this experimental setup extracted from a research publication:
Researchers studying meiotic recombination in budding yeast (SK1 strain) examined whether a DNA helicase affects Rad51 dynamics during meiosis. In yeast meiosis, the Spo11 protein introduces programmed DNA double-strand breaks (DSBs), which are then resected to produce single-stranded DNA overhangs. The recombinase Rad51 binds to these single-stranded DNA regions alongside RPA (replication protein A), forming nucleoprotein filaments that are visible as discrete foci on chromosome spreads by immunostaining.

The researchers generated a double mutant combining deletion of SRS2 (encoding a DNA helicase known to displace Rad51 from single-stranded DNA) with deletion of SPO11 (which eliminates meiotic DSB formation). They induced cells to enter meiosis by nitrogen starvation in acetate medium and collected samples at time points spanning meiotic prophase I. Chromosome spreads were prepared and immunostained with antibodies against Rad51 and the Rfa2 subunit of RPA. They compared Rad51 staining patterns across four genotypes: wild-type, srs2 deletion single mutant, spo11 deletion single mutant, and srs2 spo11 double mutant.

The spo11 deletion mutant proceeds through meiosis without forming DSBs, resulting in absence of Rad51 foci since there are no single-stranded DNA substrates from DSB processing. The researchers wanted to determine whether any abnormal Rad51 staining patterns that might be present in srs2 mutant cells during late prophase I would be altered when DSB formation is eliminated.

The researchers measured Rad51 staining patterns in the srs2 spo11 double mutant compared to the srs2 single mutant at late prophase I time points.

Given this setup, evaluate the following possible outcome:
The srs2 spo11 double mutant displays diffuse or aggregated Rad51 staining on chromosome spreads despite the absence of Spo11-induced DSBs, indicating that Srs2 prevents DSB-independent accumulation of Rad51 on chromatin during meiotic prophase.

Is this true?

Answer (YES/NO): NO